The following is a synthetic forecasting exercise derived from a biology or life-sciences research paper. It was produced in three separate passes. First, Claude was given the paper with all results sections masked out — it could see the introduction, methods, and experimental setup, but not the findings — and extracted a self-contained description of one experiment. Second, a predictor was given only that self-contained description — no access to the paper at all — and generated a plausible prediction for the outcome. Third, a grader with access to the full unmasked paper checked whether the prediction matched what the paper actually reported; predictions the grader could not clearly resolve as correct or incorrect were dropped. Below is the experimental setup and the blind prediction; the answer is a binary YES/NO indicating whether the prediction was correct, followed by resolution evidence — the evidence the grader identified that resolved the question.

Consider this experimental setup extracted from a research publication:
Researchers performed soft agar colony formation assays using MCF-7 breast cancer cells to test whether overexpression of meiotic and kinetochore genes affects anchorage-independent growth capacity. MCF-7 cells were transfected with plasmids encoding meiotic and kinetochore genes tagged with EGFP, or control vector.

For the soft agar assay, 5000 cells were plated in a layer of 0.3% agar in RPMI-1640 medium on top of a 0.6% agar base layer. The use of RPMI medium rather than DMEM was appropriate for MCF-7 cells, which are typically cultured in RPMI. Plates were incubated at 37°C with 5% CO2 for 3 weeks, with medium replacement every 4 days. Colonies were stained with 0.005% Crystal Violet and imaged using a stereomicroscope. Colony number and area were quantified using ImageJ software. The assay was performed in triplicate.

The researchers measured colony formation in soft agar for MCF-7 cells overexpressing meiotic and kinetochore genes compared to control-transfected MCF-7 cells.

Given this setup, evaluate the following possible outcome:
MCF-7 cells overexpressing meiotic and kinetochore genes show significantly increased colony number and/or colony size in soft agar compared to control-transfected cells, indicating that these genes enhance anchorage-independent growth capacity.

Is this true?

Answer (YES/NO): YES